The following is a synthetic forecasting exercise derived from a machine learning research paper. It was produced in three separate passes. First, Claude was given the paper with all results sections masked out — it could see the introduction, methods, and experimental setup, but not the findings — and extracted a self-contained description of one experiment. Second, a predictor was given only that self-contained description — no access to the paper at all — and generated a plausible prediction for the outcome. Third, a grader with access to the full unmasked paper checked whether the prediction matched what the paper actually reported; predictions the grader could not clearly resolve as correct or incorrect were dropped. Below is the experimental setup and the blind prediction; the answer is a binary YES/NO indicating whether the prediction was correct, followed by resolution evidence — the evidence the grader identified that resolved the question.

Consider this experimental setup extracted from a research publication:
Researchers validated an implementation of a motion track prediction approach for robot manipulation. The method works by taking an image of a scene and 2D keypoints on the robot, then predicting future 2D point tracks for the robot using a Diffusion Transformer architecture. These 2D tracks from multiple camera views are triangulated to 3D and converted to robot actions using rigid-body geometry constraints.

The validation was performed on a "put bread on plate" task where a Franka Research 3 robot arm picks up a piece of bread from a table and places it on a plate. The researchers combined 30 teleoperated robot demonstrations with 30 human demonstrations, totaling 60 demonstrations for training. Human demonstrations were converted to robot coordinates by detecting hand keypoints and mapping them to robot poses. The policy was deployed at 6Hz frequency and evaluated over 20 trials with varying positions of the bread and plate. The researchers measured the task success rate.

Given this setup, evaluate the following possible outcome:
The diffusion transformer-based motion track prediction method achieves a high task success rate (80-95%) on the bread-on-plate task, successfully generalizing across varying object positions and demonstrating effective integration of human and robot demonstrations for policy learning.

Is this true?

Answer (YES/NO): YES